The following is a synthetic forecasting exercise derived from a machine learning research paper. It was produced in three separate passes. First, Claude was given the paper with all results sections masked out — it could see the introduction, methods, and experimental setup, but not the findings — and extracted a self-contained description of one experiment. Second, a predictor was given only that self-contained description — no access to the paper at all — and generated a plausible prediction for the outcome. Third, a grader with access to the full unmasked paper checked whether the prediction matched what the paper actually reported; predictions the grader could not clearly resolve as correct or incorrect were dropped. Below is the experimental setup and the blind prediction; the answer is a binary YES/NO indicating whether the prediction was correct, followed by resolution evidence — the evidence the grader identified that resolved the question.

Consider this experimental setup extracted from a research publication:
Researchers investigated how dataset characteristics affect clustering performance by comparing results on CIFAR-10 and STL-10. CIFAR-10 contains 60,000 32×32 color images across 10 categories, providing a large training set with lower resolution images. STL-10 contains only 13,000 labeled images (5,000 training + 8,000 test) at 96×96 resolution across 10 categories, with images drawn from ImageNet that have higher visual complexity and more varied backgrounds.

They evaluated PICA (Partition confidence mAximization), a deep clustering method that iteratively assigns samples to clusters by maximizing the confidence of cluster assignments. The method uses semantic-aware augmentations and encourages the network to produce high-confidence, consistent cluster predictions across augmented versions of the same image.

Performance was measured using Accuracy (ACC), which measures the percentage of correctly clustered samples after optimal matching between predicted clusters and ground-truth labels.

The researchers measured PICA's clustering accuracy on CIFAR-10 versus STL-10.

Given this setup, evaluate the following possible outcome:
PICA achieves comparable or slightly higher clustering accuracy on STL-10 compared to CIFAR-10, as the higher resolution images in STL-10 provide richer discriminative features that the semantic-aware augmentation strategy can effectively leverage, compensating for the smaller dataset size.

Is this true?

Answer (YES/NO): YES